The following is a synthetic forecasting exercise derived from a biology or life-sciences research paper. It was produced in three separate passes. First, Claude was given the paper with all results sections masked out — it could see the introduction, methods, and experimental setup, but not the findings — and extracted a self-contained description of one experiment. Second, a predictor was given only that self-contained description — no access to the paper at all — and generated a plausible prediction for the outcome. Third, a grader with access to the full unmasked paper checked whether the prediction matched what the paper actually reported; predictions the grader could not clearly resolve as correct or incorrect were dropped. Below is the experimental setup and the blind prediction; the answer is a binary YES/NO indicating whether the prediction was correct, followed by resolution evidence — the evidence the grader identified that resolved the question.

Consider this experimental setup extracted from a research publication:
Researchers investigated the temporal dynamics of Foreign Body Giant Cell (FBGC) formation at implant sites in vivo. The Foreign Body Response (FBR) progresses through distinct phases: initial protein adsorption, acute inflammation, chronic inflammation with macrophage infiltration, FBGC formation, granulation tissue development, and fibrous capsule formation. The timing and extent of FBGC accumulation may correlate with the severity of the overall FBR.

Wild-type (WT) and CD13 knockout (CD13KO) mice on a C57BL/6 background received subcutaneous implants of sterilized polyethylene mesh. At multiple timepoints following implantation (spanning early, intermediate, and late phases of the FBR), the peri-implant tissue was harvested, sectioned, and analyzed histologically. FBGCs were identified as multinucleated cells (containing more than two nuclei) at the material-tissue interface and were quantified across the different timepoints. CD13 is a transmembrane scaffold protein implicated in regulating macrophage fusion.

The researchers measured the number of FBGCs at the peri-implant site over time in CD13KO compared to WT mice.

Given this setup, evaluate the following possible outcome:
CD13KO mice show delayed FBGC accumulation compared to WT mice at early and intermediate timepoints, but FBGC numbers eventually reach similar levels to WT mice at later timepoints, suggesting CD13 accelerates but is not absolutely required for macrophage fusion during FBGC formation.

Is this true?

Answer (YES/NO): NO